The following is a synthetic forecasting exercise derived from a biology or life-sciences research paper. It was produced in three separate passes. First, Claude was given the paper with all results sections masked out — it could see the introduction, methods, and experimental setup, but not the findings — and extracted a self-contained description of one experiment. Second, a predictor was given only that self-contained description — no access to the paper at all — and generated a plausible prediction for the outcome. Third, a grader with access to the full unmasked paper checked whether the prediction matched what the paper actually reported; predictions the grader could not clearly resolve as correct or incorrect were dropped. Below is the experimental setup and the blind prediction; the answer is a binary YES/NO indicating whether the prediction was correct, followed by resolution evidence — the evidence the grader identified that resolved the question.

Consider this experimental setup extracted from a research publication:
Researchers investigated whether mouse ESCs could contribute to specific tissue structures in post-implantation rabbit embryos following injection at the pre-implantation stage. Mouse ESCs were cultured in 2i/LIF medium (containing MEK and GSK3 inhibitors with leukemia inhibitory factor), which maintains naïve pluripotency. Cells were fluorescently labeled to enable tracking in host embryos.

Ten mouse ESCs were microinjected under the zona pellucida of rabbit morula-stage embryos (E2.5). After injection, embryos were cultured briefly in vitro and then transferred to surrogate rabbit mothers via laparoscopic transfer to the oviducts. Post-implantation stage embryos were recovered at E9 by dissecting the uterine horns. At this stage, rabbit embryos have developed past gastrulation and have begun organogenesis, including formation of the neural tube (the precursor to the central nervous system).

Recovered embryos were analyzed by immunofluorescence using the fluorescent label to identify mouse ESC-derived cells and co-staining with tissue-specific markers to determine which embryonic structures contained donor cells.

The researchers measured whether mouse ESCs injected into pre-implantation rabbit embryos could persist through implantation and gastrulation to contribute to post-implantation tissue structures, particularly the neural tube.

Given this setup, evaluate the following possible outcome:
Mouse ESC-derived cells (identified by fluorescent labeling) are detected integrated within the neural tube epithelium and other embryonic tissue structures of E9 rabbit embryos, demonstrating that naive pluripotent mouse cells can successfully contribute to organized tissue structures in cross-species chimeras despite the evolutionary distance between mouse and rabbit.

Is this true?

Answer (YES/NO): NO